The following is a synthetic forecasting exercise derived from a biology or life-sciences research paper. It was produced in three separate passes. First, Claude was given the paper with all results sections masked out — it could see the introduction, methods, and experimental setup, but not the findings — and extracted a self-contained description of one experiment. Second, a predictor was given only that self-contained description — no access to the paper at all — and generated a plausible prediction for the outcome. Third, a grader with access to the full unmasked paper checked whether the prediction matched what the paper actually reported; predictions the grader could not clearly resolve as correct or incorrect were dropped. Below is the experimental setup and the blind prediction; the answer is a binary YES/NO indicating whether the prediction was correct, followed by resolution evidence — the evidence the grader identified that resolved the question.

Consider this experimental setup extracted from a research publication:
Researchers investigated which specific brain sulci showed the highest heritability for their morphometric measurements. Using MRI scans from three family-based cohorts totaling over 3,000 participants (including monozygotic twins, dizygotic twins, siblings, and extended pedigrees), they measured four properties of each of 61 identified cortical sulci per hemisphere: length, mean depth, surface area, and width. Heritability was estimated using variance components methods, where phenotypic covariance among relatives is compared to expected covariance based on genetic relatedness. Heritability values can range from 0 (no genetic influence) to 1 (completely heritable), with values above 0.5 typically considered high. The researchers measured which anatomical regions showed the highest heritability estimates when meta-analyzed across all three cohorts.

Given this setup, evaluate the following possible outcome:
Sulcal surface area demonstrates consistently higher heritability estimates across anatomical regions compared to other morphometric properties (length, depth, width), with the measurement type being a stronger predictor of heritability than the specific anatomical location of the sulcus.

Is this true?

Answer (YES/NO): NO